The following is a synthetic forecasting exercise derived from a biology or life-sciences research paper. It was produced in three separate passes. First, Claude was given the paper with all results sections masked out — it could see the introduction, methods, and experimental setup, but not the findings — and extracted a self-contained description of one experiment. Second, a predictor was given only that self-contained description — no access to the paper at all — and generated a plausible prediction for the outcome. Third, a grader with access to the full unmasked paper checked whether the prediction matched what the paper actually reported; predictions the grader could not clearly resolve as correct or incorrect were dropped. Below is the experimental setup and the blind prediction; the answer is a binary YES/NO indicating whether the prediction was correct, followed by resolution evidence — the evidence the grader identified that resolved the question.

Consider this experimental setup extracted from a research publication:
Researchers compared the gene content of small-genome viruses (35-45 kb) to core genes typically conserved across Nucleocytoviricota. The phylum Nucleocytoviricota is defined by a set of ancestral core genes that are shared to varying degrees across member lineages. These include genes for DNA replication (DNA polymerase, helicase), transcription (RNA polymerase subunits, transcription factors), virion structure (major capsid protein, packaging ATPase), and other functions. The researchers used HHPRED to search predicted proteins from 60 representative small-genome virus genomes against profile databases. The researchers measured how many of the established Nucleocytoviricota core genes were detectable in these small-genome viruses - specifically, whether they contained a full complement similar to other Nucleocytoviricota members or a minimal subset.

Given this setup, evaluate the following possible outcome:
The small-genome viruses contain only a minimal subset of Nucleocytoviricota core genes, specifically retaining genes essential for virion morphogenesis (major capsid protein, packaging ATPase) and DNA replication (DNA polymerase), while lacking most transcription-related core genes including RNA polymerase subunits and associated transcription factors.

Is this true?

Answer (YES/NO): NO